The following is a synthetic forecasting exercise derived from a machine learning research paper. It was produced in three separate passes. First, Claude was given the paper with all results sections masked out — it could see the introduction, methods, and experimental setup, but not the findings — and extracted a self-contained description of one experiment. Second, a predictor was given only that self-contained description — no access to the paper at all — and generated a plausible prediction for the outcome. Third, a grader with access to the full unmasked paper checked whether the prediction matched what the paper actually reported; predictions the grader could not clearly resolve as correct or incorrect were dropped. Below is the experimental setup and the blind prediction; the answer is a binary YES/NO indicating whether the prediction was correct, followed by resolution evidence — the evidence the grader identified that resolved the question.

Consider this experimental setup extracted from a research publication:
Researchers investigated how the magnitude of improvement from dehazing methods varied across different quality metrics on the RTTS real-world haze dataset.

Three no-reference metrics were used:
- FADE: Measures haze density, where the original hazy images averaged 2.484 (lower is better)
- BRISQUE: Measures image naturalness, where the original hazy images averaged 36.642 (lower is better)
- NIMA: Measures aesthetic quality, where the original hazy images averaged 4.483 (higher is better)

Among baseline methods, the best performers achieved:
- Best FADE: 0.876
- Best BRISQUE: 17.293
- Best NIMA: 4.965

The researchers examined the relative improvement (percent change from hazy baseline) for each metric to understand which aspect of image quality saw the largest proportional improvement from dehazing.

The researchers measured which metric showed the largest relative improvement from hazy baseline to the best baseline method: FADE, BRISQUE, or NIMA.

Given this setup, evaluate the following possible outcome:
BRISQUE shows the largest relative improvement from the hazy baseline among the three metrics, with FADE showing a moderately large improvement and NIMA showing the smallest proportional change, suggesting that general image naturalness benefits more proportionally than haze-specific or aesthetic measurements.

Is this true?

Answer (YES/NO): NO